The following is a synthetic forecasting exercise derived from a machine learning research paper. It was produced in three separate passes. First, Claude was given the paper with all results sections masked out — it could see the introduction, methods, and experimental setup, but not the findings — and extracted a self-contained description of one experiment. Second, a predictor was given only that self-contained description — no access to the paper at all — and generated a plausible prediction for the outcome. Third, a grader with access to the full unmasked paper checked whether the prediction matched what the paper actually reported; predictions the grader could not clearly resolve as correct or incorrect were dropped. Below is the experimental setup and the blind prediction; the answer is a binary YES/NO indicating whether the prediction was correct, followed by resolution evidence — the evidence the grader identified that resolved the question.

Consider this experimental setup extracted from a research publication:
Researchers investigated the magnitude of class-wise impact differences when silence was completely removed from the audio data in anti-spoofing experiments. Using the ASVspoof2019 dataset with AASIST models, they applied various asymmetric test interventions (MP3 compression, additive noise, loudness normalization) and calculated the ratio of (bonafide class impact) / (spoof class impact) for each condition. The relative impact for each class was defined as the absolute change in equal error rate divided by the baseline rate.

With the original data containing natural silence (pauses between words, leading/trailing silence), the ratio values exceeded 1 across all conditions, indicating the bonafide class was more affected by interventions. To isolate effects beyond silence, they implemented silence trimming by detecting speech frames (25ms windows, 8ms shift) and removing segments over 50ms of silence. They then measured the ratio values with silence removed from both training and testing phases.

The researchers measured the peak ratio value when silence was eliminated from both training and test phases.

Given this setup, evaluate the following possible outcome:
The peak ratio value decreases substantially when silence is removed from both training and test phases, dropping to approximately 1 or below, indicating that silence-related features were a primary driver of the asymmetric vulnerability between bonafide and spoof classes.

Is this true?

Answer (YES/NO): NO